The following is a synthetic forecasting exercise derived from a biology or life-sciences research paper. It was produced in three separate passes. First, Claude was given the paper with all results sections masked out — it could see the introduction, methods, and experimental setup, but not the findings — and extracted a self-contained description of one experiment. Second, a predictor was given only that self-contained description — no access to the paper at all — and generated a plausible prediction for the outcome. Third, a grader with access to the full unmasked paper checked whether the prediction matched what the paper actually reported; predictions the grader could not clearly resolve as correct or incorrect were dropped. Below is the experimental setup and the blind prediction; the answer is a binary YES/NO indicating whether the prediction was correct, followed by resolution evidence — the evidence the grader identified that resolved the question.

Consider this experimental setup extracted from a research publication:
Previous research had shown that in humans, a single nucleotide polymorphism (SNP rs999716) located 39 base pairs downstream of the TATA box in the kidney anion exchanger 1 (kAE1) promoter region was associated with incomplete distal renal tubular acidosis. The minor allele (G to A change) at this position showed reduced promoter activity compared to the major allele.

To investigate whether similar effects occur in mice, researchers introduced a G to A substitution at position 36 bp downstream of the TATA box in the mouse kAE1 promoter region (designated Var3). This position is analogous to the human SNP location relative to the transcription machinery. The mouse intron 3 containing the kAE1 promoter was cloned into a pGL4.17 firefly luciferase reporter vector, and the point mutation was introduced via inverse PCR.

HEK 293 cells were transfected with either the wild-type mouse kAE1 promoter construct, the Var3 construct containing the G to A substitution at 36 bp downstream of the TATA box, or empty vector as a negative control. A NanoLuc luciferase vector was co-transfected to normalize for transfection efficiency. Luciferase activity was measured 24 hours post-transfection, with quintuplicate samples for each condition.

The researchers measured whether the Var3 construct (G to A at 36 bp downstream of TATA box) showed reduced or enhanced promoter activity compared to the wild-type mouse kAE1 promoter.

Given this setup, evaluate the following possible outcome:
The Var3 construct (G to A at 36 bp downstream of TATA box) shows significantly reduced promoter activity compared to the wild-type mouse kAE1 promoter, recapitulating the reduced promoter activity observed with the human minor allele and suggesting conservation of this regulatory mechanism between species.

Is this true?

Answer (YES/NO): NO